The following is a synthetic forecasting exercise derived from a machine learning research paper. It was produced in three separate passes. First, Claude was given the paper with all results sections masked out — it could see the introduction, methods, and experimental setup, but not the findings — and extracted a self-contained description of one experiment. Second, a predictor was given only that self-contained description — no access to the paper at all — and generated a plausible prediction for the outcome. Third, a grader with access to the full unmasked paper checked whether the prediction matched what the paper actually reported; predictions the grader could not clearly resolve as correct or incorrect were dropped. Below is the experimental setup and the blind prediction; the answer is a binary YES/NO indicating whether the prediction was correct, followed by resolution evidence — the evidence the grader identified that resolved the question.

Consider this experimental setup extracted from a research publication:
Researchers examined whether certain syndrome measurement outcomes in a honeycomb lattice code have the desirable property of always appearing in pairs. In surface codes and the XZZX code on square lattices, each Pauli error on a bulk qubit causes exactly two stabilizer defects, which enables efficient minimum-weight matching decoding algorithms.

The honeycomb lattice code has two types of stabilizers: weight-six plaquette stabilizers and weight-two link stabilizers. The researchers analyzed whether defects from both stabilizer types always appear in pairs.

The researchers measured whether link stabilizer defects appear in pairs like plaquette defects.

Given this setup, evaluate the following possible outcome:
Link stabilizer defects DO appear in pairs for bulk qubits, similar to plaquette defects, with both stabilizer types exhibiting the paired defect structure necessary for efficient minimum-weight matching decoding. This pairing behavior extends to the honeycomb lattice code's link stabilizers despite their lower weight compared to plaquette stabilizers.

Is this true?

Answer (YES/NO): NO